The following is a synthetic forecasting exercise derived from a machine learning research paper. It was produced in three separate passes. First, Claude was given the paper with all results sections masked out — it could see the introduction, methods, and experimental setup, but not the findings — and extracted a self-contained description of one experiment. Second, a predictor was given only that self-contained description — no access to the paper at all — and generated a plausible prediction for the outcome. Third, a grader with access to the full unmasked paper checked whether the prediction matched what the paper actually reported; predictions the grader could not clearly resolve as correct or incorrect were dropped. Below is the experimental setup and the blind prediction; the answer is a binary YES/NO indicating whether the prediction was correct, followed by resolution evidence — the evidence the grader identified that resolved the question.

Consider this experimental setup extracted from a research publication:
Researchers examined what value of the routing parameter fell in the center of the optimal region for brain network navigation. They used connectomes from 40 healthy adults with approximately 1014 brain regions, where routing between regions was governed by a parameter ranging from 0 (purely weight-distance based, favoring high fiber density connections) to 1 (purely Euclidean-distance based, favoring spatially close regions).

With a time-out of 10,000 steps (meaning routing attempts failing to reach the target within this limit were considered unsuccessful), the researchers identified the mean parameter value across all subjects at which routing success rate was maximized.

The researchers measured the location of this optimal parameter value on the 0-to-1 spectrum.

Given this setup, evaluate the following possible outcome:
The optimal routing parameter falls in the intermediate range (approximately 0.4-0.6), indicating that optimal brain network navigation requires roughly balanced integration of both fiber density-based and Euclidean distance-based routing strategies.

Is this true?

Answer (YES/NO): NO